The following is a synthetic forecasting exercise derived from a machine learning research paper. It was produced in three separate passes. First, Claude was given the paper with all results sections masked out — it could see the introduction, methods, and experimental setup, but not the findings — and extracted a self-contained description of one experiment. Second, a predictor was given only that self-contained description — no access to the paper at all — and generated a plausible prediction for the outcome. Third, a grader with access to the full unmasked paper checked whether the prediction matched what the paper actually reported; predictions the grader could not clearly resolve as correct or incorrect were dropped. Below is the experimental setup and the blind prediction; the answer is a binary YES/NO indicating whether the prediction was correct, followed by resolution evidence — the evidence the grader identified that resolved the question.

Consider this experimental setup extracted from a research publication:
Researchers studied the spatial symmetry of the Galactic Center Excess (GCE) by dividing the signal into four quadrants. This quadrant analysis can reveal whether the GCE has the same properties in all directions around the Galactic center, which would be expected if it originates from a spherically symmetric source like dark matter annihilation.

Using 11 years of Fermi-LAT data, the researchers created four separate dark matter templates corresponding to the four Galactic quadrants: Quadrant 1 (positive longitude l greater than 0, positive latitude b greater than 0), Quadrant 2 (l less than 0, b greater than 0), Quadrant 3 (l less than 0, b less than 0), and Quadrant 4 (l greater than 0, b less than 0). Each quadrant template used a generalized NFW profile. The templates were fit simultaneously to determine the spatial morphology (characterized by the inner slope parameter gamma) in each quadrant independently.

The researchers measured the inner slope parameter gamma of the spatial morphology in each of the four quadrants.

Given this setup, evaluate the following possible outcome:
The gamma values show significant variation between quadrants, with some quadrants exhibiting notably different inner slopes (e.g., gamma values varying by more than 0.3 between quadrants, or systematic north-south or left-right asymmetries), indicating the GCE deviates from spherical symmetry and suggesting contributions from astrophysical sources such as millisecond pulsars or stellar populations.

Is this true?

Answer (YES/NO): NO